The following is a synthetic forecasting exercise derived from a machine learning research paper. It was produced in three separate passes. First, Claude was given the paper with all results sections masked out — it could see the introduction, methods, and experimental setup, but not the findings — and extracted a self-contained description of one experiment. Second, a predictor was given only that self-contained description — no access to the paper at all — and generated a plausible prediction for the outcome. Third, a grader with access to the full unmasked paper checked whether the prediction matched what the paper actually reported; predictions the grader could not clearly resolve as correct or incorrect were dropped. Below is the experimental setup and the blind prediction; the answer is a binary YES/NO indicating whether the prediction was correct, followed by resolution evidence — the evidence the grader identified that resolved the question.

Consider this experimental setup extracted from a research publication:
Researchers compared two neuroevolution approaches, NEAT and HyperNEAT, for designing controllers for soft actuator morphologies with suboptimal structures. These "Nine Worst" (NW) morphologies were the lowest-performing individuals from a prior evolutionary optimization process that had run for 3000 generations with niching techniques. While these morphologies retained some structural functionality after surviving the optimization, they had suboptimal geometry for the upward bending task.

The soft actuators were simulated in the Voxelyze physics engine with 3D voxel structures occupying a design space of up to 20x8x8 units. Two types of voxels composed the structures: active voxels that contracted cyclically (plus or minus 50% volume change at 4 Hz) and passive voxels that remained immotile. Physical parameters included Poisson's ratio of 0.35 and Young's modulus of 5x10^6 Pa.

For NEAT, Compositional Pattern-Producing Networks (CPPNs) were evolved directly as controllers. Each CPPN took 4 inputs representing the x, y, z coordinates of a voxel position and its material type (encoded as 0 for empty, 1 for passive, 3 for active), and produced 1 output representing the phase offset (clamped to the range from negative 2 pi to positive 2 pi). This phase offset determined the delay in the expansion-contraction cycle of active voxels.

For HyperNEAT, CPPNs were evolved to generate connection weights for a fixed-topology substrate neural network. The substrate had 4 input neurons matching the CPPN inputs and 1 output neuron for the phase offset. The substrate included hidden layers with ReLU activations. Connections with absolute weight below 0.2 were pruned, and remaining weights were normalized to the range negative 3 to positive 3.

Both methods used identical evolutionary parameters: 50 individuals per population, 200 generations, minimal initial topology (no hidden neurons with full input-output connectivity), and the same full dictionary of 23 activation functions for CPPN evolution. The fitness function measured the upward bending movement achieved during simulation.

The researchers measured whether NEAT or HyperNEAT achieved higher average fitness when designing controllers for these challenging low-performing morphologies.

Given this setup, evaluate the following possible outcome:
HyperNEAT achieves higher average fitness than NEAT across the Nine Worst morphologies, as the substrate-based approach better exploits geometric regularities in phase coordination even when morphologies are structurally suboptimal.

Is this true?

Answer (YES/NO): NO